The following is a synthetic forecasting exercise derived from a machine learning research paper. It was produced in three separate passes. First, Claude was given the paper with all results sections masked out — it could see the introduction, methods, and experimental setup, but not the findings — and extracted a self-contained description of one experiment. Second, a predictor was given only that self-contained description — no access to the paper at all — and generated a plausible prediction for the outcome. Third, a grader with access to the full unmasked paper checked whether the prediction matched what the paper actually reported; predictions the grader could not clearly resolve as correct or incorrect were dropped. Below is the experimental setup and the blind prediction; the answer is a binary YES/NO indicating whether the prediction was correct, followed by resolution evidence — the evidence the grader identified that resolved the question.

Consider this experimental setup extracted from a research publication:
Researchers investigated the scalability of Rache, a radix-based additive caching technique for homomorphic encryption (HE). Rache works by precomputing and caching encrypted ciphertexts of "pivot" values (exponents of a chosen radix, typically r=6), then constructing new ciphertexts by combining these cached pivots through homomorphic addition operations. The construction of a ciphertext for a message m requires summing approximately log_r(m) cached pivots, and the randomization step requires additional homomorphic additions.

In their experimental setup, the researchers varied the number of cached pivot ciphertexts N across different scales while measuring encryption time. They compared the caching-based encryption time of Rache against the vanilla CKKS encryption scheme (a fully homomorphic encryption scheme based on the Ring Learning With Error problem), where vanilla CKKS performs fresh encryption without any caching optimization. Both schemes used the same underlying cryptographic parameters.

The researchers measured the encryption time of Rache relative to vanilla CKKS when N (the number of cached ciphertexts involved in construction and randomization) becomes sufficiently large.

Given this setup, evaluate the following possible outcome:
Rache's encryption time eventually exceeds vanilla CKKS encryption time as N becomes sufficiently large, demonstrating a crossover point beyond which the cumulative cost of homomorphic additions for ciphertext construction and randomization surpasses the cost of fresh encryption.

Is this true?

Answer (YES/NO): YES